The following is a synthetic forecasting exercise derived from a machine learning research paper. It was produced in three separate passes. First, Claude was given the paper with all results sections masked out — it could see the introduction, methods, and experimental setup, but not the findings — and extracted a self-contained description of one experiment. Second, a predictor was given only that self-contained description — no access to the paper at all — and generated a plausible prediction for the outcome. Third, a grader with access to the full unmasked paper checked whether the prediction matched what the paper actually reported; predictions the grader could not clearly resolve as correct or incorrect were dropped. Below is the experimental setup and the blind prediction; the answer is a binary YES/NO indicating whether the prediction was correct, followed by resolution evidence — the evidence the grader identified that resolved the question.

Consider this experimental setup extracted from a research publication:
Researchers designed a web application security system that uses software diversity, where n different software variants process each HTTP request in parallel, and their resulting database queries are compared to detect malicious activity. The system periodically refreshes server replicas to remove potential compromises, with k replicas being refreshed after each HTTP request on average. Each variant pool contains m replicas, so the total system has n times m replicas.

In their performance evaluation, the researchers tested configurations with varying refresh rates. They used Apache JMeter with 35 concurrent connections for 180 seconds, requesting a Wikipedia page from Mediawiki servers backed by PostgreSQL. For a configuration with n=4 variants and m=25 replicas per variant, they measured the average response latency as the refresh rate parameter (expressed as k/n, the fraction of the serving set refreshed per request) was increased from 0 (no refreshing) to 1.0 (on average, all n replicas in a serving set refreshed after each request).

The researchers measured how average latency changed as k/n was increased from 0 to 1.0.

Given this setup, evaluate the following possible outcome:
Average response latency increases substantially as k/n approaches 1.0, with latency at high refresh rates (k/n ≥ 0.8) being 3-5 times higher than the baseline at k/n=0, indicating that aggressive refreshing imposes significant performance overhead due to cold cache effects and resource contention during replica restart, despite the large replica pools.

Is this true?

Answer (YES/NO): NO